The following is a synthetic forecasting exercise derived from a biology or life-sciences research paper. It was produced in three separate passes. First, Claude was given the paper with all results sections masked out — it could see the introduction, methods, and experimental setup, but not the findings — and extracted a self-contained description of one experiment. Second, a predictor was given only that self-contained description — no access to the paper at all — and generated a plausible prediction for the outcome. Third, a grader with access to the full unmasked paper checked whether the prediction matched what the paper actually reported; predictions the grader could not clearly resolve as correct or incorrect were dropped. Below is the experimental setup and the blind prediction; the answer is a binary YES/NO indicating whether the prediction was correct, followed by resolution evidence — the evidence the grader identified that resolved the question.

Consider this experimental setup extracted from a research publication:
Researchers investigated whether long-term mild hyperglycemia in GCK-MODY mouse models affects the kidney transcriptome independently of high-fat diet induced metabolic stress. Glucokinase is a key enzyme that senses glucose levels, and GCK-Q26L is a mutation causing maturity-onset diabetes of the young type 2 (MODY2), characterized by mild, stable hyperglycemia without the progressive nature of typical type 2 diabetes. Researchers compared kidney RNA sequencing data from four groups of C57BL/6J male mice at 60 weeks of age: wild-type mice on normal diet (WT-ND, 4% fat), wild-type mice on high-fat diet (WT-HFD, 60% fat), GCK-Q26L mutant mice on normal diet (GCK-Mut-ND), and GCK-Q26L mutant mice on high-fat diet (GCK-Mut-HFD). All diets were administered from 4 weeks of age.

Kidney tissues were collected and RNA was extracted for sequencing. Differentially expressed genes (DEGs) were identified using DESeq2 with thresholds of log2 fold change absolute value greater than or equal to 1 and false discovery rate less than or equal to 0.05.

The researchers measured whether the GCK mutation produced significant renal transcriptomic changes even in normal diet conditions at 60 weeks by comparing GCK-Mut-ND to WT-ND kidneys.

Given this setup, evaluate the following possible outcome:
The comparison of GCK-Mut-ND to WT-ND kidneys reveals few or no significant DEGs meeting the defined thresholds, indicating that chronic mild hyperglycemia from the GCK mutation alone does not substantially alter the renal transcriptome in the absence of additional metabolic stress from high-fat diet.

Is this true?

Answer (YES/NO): NO